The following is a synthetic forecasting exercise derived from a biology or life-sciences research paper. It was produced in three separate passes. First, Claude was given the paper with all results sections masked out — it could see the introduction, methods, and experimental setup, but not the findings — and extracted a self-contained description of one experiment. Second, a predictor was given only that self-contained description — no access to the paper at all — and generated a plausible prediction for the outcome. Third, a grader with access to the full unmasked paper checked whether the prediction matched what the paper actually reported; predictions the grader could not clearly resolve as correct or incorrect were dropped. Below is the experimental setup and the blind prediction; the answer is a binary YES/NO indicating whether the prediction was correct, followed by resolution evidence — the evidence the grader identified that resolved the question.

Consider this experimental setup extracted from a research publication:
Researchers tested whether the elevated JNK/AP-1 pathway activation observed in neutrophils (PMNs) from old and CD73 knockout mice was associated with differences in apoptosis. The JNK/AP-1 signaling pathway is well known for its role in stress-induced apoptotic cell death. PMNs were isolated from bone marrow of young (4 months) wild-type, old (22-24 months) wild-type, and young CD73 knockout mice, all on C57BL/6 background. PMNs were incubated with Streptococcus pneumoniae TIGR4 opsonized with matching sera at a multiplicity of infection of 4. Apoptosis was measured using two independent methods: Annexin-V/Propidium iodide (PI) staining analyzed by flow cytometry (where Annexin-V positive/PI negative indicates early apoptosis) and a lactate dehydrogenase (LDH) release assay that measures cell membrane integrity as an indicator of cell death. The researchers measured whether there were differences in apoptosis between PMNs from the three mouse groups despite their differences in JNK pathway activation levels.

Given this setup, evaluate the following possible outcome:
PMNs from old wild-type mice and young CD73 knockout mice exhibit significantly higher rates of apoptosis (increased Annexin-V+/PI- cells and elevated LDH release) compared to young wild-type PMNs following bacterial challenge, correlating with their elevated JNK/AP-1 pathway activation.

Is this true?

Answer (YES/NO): NO